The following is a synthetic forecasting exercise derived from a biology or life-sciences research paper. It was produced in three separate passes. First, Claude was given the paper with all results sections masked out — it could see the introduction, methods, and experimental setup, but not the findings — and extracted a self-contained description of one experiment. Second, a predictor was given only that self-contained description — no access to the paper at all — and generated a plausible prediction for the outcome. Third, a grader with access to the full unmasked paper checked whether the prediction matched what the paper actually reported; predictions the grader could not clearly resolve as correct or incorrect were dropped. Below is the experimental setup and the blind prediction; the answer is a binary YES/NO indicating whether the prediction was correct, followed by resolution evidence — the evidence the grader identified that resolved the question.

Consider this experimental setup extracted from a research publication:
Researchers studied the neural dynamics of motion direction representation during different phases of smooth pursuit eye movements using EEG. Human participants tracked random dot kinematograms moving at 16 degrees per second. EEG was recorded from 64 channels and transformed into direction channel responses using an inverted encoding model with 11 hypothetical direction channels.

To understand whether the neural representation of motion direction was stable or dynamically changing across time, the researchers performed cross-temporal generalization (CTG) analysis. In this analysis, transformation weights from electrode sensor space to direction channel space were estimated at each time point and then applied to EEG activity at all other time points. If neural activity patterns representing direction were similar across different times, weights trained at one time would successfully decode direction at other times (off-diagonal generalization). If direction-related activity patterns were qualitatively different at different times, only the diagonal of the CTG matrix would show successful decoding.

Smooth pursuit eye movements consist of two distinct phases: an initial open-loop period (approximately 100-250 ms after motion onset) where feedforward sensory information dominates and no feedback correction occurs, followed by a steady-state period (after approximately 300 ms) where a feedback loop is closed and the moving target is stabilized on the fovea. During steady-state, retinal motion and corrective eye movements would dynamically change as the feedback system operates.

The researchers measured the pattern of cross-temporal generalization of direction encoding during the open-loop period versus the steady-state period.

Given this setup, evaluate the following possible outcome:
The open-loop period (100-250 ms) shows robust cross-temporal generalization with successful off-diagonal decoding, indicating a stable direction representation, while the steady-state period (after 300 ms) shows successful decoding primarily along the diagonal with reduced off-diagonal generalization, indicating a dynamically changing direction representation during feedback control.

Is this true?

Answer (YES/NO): YES